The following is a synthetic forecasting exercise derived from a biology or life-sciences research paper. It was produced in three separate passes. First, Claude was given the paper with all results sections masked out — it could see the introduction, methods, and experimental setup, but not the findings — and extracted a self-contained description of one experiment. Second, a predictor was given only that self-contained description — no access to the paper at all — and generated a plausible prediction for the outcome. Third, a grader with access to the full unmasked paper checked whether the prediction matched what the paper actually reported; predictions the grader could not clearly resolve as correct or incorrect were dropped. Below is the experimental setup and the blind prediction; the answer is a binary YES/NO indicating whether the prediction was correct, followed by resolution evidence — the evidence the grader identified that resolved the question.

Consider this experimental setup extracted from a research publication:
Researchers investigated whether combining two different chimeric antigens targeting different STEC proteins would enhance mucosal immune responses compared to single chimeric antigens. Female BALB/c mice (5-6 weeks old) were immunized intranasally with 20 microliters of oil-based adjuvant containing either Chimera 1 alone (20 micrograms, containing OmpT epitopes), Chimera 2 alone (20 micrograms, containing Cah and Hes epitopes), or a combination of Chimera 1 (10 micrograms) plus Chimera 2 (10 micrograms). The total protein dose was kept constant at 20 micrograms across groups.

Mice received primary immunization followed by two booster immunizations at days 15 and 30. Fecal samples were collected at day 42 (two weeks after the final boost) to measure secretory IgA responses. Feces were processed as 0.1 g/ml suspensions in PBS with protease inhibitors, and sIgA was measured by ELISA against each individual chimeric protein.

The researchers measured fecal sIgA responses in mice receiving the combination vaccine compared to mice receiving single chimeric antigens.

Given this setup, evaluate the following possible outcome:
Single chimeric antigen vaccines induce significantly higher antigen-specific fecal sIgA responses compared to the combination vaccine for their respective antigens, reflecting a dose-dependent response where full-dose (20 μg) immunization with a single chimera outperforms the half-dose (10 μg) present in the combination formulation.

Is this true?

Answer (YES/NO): NO